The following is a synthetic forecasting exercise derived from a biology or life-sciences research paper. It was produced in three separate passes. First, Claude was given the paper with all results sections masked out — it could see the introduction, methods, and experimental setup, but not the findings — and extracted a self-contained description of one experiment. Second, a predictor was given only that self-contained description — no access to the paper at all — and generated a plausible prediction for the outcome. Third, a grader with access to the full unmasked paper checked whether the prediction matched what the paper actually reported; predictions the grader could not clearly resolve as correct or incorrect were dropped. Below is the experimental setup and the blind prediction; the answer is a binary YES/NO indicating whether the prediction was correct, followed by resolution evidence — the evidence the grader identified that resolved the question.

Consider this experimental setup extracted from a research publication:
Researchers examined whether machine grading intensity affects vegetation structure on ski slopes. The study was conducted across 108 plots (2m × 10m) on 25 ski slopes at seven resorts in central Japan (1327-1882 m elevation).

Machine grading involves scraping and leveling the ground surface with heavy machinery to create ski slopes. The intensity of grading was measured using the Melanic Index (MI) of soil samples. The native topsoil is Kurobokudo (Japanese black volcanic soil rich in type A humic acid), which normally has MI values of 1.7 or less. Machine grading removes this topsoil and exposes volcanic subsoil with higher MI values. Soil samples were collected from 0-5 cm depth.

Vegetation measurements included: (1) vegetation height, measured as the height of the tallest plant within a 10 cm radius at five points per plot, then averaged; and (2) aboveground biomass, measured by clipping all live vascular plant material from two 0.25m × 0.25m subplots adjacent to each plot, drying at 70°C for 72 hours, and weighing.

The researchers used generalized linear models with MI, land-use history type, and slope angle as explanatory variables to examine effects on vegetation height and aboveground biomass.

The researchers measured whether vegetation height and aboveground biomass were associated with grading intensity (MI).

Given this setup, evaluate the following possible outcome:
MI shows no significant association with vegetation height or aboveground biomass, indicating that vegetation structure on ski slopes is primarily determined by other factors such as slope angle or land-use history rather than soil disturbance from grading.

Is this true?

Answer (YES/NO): NO